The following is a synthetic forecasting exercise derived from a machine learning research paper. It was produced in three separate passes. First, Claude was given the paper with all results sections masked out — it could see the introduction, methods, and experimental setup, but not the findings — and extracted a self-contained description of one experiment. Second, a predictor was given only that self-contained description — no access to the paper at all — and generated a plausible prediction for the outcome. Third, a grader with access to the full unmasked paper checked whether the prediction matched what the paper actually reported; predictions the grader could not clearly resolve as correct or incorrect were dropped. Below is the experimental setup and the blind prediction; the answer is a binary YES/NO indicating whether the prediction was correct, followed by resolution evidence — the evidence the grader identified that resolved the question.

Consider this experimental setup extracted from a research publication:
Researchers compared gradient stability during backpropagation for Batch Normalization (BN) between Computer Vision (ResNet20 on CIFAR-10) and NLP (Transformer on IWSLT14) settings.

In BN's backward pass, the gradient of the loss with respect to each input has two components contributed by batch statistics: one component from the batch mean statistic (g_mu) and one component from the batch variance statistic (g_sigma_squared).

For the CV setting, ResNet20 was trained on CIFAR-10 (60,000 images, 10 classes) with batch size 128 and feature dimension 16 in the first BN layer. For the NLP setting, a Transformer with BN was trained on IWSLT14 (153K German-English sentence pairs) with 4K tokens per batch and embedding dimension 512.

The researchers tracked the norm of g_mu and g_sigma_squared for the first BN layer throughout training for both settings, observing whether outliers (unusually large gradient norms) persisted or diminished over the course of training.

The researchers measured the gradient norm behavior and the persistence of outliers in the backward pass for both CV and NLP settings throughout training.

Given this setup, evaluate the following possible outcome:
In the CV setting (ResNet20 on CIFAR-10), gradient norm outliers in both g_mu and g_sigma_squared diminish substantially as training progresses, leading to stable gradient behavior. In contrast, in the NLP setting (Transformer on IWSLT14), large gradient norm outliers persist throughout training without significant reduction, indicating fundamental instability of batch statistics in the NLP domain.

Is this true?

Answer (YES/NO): YES